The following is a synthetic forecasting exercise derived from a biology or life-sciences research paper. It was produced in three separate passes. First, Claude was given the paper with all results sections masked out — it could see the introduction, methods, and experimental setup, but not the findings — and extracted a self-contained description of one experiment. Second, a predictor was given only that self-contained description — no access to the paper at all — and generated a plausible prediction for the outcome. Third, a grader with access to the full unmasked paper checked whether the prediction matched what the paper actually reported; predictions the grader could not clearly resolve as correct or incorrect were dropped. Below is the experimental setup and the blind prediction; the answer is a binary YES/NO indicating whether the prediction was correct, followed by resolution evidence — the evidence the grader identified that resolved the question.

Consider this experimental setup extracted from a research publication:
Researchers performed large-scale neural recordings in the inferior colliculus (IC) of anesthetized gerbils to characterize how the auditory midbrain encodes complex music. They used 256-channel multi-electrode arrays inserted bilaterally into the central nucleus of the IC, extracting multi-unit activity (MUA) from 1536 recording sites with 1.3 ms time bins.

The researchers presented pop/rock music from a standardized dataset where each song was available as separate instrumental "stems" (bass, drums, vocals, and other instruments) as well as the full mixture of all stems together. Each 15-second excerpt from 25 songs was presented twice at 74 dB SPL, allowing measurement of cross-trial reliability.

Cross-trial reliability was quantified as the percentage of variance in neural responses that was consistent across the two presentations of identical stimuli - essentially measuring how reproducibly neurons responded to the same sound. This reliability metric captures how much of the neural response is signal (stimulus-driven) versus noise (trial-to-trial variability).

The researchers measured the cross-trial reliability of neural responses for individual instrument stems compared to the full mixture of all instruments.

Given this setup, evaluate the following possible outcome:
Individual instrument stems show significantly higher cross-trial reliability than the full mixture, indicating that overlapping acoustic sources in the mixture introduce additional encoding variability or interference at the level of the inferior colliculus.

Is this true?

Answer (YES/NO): YES